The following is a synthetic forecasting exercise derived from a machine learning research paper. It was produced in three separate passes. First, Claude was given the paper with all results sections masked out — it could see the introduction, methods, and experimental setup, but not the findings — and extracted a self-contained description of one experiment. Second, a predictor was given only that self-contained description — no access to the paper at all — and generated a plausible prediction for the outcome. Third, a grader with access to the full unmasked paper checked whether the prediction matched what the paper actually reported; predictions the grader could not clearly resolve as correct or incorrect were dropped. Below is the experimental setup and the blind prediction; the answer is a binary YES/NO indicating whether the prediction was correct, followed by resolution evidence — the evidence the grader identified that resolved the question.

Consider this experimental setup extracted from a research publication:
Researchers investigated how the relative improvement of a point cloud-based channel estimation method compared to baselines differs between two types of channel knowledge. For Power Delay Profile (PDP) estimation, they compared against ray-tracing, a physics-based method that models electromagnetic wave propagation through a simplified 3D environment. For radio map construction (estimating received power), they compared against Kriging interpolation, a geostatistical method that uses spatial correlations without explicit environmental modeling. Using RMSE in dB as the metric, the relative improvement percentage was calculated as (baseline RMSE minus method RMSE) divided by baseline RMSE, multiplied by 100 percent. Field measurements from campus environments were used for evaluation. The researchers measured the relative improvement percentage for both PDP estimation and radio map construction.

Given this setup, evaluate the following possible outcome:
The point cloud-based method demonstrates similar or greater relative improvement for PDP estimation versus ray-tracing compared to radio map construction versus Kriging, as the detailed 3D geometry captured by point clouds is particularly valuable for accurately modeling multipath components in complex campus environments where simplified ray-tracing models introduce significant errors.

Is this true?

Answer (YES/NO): YES